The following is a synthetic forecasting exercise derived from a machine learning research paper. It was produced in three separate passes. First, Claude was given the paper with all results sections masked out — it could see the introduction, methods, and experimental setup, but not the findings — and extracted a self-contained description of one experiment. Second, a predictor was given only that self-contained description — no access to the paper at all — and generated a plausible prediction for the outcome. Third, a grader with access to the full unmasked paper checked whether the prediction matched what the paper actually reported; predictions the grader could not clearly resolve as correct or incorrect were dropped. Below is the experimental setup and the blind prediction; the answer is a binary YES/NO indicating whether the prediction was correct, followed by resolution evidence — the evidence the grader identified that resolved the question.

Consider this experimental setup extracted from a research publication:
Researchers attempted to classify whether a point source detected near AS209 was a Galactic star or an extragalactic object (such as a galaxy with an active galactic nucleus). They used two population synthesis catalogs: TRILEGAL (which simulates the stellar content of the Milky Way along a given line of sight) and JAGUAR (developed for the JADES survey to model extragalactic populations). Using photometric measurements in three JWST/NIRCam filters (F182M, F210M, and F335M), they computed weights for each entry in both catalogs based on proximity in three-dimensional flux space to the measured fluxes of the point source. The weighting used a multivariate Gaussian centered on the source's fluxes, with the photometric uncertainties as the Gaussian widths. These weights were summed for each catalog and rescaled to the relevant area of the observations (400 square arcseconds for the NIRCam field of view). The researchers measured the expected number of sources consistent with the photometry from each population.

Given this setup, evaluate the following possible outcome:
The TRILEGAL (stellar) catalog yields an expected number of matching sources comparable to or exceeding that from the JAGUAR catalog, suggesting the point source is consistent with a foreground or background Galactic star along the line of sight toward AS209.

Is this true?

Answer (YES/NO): YES